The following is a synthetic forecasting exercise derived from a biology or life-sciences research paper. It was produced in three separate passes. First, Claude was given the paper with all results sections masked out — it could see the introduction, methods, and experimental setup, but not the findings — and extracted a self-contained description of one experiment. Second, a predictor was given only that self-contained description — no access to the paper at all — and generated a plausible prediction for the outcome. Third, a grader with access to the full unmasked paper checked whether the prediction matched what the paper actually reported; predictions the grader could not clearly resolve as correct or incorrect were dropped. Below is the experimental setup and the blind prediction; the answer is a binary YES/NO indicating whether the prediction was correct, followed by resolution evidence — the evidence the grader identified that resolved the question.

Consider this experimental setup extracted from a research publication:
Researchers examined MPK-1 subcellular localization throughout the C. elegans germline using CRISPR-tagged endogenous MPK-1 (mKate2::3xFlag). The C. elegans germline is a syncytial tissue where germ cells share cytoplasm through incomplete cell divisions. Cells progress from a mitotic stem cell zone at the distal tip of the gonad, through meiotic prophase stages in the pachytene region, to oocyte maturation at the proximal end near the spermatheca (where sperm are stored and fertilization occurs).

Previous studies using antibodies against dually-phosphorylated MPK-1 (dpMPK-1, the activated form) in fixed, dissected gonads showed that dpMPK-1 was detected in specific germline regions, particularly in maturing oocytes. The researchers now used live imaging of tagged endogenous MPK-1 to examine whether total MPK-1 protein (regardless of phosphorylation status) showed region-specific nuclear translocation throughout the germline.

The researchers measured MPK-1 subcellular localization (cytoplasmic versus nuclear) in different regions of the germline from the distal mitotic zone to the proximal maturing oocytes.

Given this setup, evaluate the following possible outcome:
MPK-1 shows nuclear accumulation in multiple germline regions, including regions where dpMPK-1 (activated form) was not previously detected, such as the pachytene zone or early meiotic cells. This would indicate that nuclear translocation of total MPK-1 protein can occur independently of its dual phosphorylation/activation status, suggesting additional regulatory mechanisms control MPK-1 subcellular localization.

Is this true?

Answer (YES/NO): NO